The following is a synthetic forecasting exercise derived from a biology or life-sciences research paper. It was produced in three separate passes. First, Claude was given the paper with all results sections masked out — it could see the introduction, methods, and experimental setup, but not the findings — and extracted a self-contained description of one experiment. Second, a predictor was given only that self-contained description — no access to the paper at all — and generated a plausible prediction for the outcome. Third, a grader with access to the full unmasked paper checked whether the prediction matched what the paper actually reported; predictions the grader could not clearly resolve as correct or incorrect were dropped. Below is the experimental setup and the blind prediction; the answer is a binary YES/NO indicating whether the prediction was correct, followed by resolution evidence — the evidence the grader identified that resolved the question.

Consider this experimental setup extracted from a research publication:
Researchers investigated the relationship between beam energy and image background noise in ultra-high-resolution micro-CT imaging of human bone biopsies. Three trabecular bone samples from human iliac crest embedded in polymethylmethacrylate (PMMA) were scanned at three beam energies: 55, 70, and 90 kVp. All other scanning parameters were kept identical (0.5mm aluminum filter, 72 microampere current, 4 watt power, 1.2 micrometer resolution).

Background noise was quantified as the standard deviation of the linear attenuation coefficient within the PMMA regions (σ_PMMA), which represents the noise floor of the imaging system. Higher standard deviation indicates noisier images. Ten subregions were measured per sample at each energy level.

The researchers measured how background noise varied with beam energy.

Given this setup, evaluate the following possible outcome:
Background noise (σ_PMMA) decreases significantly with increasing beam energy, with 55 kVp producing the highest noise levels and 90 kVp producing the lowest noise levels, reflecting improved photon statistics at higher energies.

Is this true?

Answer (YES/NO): YES